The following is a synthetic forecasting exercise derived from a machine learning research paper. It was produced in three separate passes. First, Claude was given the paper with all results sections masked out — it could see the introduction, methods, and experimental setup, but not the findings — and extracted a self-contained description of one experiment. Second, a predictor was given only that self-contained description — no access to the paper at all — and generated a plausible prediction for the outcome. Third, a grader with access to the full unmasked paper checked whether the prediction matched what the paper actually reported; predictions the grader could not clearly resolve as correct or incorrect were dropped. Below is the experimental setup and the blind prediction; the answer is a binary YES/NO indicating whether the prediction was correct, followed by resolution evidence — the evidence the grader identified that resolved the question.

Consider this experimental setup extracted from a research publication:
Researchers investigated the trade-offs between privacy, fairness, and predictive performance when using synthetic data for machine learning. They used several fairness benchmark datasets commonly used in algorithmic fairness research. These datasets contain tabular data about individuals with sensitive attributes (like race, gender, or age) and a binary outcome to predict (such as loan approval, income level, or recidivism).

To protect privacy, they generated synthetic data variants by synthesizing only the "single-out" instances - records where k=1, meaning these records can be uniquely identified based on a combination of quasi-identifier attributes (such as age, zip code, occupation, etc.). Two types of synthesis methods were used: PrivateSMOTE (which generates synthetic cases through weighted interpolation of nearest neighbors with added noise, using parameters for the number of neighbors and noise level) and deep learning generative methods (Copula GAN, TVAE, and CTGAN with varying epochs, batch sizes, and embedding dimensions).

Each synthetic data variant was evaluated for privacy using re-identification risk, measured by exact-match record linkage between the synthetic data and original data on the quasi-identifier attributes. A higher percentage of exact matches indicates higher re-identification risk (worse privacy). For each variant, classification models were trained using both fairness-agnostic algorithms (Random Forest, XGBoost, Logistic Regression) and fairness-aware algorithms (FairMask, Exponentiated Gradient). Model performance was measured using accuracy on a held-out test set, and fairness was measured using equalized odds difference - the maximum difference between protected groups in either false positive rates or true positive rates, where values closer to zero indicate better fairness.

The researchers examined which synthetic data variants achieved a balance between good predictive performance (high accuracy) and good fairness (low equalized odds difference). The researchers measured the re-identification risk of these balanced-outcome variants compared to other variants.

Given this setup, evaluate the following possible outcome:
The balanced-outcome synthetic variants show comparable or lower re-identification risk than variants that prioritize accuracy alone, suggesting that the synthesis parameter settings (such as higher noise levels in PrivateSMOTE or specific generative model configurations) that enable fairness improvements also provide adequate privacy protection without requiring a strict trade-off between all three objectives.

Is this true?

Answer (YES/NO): NO